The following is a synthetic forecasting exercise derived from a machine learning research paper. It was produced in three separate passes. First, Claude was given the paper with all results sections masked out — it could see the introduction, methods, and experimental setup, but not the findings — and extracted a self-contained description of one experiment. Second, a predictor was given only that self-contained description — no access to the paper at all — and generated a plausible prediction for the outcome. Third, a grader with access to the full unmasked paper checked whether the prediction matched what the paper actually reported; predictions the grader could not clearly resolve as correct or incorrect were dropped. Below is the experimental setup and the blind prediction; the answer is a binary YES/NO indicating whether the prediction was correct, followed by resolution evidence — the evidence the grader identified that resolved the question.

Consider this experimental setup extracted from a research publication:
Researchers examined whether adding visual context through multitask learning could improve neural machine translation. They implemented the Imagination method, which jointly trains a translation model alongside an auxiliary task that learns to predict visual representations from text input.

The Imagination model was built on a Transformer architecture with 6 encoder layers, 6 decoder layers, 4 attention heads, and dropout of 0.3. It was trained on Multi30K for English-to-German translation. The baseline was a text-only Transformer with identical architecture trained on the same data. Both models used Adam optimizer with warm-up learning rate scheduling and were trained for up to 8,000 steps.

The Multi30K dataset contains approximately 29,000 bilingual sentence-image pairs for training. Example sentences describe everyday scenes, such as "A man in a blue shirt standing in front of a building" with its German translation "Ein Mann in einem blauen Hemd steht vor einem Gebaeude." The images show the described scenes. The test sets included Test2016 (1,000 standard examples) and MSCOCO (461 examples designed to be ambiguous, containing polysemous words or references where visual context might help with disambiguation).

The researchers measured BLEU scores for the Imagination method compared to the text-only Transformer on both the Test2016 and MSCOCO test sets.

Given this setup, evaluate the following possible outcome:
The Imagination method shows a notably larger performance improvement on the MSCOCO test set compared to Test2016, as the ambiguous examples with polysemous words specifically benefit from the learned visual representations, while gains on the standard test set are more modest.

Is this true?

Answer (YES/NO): NO